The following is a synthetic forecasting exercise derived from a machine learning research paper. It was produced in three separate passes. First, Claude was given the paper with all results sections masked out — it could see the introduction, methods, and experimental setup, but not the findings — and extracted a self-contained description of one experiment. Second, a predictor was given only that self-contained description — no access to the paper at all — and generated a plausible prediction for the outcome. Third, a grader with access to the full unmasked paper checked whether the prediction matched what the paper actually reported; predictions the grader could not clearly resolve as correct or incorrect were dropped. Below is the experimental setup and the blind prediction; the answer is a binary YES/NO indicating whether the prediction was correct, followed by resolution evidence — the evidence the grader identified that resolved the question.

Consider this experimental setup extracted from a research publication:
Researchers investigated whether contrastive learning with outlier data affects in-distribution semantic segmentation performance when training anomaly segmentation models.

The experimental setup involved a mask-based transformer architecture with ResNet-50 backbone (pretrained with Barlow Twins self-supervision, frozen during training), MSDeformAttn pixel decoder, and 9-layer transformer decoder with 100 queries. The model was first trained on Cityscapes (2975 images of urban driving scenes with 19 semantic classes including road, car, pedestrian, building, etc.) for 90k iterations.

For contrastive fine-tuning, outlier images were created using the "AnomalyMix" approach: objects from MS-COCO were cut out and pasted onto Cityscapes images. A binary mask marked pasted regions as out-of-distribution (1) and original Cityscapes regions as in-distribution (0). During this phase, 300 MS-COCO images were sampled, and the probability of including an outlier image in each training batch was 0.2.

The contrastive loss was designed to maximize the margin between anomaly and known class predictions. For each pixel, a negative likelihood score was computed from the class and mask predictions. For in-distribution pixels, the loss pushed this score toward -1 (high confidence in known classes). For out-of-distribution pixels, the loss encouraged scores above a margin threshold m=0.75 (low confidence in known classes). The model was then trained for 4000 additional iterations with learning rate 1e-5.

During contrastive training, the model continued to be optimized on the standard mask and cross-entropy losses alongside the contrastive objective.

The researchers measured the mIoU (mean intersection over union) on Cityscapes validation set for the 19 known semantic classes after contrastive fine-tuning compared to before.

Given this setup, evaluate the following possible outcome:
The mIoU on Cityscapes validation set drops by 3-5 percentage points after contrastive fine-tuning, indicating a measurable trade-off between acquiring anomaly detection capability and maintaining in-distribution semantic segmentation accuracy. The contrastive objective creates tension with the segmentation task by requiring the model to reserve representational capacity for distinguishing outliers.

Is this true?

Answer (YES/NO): NO